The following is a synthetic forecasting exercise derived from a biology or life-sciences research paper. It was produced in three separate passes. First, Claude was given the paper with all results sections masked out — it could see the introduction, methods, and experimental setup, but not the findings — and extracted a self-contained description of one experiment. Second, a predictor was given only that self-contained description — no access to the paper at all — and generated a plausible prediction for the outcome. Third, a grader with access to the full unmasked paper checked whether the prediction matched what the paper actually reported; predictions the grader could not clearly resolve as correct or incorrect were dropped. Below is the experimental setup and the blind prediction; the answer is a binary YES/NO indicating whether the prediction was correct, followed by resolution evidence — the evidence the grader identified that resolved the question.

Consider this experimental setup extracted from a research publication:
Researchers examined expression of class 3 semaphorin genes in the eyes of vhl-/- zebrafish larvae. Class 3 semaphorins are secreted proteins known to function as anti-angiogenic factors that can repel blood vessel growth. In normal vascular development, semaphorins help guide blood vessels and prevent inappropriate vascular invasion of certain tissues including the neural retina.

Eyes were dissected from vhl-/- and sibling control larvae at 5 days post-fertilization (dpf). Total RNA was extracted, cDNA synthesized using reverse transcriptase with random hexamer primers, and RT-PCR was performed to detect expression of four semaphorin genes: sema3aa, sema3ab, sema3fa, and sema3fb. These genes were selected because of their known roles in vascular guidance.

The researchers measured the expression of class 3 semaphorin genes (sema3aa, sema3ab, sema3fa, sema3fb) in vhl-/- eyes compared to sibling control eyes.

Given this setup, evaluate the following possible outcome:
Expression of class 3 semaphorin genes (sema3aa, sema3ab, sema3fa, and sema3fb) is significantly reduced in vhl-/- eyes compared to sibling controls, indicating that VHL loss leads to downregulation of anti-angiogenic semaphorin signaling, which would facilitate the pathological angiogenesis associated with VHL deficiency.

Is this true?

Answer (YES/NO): NO